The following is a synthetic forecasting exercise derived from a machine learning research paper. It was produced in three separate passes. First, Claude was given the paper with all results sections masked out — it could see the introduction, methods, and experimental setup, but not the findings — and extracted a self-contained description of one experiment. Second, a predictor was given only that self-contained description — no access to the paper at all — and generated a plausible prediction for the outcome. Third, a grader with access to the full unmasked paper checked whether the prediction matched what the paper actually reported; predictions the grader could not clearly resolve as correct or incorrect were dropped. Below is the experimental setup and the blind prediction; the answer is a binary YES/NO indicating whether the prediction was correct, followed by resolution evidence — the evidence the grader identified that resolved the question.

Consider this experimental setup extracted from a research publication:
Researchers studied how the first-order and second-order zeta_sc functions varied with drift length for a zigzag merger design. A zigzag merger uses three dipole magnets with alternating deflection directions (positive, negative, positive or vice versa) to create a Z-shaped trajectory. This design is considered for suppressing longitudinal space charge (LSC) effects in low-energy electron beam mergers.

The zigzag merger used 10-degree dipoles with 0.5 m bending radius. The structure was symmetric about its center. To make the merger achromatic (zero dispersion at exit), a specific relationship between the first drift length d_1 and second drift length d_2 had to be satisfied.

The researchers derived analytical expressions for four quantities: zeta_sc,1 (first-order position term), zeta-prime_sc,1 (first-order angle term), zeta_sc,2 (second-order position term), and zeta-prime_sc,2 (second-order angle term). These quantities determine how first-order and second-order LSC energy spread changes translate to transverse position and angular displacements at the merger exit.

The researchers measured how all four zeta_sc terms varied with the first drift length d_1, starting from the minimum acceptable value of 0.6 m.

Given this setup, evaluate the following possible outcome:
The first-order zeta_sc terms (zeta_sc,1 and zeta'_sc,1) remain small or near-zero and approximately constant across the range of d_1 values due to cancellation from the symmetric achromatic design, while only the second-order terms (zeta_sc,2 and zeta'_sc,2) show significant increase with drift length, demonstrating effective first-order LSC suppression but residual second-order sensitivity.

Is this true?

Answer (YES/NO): NO